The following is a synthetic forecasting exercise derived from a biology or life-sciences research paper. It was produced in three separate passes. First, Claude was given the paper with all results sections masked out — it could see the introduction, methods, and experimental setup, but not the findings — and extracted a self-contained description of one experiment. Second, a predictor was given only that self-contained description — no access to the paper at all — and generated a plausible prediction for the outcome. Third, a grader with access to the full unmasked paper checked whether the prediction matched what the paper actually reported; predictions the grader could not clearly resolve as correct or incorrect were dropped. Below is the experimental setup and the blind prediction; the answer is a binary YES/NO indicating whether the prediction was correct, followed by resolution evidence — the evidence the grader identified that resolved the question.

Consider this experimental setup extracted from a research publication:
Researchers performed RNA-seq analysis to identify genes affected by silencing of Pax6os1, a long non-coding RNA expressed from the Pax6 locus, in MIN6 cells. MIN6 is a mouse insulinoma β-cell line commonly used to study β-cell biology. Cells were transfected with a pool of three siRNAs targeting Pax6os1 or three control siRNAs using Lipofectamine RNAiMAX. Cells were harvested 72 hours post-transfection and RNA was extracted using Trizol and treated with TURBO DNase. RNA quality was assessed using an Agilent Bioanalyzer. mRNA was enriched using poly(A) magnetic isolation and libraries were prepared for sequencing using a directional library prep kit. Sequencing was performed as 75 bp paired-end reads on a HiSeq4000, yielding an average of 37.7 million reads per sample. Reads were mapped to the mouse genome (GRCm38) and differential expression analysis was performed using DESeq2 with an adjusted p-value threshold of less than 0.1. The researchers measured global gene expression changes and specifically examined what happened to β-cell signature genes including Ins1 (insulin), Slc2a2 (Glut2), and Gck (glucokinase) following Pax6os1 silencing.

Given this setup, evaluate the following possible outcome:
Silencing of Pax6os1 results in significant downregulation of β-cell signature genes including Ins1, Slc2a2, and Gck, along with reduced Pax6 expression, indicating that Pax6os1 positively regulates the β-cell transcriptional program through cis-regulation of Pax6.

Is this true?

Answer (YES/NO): NO